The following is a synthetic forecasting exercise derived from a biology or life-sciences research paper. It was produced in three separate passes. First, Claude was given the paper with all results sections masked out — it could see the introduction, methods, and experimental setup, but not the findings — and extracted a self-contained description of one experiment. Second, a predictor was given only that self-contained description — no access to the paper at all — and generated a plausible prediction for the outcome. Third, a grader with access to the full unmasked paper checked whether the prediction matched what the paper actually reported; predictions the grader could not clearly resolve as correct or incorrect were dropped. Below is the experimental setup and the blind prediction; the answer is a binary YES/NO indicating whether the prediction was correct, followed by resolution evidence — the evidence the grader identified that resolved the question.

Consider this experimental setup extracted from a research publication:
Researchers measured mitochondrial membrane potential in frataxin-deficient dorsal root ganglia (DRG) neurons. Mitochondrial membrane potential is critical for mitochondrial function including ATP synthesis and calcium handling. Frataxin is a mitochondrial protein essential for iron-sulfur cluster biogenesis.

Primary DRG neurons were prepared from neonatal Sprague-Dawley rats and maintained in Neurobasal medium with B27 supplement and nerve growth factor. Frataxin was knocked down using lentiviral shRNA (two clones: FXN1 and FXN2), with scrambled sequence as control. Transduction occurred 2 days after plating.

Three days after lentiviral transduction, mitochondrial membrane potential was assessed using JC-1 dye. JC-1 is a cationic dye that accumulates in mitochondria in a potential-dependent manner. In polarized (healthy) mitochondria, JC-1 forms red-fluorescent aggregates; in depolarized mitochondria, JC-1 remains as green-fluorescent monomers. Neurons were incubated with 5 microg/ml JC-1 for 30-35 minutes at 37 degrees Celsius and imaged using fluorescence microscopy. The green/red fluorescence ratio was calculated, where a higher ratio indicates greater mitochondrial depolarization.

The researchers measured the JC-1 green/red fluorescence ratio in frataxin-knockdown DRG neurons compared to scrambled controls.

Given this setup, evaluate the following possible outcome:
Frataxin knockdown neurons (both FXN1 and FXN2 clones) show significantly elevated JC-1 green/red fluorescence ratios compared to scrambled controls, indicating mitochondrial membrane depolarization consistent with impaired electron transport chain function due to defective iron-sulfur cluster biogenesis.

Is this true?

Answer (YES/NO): YES